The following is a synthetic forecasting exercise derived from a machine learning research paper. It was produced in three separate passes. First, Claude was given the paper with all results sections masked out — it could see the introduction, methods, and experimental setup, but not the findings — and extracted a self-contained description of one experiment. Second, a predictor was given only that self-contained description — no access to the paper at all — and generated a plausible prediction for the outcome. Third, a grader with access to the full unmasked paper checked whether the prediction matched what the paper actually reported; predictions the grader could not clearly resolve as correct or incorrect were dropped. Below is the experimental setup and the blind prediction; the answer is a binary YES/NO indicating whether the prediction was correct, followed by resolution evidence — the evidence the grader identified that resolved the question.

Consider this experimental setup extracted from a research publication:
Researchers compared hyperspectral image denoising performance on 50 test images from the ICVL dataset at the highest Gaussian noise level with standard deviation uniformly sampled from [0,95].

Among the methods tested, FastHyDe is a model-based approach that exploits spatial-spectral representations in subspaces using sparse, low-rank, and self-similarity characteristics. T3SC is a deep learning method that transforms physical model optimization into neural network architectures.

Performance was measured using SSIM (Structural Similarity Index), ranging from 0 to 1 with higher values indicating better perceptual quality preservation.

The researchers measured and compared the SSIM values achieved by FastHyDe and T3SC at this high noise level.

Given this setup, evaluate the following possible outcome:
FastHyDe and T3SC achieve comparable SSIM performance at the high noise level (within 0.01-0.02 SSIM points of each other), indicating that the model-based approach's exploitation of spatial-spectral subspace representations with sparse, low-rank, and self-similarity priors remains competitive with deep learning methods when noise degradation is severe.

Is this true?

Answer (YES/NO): YES